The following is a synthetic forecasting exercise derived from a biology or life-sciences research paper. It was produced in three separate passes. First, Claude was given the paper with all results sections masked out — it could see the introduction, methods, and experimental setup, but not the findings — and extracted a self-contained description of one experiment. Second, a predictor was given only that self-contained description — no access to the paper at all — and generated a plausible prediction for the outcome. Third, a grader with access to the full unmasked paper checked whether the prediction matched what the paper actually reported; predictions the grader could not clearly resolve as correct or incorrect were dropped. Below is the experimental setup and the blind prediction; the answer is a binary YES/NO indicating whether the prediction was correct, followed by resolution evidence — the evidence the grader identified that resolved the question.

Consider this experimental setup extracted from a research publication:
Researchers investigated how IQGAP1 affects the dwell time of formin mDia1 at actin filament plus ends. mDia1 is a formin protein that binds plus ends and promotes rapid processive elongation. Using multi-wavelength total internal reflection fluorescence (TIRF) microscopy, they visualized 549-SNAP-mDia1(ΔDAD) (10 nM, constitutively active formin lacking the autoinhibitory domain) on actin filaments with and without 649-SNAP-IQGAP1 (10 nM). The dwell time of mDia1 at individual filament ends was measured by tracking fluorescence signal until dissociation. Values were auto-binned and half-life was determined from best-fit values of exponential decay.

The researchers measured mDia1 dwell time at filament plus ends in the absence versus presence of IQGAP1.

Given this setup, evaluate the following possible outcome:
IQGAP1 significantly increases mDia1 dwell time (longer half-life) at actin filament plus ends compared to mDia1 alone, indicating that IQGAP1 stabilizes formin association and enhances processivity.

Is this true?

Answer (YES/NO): NO